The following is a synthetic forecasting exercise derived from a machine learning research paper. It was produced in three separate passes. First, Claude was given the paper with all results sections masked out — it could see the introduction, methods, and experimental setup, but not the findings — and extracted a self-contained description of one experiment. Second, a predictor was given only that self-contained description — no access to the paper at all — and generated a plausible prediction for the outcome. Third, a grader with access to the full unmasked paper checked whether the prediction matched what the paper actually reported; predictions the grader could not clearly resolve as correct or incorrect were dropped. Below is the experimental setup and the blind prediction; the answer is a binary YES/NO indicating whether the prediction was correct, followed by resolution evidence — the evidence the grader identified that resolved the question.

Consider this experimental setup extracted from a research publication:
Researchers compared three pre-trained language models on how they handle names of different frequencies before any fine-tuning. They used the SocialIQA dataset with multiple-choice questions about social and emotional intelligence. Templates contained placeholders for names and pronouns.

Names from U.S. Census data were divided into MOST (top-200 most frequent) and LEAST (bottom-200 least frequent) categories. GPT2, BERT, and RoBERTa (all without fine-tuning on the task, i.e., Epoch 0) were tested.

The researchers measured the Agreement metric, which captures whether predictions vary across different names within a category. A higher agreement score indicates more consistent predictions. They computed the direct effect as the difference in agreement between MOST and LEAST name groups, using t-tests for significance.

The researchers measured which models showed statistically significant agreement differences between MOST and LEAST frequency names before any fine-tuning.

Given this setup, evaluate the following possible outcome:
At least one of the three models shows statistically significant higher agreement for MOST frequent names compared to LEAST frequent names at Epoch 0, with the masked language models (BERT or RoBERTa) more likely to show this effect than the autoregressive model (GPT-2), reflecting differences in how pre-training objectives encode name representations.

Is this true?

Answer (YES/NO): YES